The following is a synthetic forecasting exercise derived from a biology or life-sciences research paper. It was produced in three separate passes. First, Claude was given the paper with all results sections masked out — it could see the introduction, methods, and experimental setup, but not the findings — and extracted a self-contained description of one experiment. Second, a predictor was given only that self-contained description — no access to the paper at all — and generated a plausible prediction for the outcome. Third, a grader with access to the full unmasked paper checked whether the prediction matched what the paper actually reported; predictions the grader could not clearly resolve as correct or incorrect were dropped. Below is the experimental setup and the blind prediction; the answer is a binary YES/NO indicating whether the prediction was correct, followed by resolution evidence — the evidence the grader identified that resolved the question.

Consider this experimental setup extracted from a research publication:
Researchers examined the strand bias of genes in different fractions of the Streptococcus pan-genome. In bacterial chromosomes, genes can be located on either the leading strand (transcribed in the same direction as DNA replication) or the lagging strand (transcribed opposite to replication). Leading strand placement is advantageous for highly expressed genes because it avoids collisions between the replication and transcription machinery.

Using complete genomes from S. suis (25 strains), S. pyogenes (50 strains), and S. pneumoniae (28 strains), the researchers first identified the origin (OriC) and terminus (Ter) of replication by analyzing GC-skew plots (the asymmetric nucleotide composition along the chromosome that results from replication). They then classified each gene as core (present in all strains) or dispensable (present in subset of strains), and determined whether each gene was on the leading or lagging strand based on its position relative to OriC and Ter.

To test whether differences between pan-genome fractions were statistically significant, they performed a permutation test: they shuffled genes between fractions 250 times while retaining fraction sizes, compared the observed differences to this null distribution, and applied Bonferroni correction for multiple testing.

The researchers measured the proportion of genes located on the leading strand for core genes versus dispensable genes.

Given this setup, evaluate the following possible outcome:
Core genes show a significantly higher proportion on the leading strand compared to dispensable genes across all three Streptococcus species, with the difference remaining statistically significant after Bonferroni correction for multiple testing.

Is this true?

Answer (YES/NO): NO